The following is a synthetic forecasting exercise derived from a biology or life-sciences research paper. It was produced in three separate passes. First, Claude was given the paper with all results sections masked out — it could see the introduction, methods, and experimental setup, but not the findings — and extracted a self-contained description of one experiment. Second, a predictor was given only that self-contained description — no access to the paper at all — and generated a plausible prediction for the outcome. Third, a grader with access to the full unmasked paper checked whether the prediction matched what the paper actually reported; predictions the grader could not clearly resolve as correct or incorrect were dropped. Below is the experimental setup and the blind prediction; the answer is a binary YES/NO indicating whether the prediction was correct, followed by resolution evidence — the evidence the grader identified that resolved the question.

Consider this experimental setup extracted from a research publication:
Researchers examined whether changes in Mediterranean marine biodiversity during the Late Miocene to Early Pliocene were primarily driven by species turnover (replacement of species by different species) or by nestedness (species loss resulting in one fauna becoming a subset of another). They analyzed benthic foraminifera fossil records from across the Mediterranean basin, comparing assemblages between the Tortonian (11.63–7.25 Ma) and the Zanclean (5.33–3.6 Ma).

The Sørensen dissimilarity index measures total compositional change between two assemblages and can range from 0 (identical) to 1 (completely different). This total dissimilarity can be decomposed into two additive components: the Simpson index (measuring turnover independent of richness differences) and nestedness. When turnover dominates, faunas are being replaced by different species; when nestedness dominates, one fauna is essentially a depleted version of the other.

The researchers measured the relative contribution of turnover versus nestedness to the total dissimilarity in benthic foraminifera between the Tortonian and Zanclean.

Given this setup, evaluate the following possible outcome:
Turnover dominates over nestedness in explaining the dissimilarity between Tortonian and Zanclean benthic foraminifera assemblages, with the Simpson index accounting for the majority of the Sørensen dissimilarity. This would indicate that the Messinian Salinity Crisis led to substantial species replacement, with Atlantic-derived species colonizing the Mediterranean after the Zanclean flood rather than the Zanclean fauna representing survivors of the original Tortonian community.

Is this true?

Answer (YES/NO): YES